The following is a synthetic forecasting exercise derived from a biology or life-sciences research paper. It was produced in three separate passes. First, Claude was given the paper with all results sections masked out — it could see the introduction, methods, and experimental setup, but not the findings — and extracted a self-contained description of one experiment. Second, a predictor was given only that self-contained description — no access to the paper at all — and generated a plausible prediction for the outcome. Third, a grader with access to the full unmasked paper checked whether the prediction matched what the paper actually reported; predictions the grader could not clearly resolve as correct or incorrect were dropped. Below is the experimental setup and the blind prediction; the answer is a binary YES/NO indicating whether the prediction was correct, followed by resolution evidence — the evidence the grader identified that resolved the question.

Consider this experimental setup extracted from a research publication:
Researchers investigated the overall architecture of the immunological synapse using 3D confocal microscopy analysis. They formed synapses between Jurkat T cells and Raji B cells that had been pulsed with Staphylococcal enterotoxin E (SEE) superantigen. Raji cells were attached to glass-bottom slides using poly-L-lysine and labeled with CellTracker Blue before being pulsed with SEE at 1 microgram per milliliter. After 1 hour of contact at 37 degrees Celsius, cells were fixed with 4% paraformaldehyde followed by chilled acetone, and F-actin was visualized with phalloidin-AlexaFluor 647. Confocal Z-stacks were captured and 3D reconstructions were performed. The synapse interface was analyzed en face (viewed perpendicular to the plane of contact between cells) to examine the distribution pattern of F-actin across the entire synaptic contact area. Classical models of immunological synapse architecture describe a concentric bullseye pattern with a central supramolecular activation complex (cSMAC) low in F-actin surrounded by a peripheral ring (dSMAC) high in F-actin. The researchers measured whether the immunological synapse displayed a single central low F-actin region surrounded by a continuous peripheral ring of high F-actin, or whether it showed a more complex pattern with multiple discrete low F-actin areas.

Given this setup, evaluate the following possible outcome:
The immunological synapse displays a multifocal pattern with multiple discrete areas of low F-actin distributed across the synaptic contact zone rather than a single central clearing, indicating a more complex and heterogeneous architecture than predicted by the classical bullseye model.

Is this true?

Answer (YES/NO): YES